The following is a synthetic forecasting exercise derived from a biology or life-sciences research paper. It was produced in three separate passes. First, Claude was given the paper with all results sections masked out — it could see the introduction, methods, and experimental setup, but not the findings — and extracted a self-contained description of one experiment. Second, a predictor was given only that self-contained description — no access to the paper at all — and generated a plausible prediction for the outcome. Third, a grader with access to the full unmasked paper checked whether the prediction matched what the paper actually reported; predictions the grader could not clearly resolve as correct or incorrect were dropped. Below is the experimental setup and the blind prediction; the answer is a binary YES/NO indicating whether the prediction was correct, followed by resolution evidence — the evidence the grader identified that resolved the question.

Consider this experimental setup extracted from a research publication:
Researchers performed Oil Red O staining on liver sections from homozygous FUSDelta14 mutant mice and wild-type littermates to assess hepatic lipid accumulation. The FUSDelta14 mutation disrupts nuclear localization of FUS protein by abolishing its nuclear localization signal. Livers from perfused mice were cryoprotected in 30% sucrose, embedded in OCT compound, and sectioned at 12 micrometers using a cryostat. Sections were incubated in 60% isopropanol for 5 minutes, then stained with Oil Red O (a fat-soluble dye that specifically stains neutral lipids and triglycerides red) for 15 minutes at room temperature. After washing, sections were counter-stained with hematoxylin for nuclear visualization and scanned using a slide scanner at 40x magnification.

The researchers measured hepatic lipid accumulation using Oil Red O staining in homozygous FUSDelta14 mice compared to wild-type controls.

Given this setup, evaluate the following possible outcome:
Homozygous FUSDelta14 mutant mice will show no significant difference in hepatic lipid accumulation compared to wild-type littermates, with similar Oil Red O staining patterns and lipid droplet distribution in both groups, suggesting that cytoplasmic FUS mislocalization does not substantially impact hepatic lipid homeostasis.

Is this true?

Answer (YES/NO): NO